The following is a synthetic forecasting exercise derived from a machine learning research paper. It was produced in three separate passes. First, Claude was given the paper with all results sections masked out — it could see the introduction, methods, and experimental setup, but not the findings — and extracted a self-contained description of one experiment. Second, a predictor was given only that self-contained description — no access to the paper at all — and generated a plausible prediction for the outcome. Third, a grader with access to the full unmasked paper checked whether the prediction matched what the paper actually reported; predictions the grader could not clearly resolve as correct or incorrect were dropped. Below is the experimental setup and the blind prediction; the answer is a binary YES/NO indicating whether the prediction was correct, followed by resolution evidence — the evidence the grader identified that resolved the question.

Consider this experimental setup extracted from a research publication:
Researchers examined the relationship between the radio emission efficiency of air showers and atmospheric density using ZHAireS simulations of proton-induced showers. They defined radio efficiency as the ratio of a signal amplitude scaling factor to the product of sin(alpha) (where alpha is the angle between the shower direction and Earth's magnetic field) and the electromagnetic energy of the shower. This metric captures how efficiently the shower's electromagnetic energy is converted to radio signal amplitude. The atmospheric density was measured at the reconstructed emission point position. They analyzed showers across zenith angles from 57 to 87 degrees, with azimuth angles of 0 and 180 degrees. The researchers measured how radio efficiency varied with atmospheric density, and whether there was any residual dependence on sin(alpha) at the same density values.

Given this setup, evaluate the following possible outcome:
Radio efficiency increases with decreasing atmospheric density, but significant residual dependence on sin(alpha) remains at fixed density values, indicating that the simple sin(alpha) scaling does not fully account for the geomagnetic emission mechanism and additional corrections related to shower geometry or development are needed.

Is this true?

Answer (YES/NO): YES